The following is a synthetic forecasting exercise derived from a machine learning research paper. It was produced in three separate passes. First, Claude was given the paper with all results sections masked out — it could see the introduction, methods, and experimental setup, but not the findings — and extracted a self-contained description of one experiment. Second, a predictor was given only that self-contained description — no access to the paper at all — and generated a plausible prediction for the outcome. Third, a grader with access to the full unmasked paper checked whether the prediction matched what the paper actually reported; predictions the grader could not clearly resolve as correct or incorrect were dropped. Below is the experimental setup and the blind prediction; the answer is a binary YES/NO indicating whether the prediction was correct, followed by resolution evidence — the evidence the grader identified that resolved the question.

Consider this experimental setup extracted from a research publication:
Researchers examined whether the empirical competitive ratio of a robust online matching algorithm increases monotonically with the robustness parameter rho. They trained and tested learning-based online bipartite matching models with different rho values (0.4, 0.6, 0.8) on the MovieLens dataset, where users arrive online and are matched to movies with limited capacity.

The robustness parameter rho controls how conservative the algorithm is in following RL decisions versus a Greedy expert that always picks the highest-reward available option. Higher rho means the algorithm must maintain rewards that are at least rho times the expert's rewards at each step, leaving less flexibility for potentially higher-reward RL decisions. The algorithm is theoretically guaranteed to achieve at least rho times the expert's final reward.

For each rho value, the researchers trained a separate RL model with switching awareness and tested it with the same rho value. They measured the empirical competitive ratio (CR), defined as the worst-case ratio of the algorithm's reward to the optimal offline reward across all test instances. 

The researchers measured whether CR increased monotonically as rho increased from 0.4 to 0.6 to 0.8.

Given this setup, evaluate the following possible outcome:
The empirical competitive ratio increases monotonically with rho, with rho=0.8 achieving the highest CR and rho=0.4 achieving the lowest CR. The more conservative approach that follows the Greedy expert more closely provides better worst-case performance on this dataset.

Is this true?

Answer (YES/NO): NO